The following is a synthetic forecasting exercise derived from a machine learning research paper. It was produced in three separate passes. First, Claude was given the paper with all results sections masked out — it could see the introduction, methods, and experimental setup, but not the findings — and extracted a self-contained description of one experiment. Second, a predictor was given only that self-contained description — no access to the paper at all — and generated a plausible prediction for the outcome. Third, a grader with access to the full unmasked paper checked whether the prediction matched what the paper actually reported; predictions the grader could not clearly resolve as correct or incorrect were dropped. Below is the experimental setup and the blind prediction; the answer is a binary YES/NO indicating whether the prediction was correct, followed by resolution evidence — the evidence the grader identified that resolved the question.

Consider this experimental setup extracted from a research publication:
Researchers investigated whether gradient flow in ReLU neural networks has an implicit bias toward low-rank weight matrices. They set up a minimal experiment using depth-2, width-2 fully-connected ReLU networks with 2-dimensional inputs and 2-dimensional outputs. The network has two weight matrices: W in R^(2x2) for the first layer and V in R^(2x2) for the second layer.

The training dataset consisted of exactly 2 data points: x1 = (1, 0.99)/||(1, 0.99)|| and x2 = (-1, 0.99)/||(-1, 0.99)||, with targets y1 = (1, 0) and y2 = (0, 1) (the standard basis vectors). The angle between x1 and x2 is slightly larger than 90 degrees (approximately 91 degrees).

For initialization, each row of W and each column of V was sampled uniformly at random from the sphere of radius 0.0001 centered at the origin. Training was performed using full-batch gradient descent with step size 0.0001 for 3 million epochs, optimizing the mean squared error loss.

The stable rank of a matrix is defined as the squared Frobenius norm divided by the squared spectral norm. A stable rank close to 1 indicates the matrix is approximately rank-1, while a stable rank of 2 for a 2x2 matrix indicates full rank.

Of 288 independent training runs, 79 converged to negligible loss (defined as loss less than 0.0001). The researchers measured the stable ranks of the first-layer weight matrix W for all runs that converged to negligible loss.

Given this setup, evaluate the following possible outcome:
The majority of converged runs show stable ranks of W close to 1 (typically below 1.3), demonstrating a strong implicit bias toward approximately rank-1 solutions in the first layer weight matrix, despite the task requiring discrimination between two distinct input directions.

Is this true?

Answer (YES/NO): NO